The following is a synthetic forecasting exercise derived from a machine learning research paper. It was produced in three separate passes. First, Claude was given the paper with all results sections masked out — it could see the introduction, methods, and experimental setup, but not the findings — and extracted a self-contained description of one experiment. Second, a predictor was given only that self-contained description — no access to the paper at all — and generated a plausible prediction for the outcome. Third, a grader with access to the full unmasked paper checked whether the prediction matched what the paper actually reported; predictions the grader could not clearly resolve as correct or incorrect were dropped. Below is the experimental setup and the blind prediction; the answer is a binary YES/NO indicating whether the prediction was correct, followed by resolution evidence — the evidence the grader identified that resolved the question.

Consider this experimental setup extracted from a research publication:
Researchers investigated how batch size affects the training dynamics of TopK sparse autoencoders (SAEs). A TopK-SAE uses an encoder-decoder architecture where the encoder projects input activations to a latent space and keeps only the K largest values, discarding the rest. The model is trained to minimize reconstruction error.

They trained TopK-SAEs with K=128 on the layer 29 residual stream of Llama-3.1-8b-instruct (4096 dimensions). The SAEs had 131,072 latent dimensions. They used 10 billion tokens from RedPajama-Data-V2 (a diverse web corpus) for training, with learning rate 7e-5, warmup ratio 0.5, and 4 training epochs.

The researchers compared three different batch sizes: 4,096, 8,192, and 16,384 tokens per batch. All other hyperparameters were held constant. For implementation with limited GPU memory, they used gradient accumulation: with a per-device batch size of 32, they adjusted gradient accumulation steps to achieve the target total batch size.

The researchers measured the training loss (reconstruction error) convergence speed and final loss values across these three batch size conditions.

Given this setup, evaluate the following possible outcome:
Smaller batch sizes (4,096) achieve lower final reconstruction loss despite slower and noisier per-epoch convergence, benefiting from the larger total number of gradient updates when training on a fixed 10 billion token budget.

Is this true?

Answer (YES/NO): NO